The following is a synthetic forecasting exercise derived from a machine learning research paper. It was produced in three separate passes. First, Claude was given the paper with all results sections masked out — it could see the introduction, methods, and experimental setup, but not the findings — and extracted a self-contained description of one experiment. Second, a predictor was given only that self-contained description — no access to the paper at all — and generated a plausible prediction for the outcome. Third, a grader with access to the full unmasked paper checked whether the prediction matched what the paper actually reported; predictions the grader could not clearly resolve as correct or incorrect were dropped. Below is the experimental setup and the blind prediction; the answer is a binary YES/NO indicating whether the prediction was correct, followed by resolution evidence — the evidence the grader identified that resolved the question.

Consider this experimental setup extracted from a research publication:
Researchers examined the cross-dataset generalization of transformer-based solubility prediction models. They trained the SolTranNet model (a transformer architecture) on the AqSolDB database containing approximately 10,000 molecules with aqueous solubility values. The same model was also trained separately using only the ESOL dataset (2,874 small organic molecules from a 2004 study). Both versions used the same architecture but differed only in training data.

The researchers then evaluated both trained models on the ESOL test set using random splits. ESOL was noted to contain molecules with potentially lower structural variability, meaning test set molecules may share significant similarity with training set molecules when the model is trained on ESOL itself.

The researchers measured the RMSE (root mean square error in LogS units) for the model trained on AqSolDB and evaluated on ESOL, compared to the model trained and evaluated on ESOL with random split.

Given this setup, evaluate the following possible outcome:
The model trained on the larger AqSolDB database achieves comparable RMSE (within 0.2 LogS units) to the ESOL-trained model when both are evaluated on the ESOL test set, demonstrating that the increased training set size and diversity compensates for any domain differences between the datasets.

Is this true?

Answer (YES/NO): NO